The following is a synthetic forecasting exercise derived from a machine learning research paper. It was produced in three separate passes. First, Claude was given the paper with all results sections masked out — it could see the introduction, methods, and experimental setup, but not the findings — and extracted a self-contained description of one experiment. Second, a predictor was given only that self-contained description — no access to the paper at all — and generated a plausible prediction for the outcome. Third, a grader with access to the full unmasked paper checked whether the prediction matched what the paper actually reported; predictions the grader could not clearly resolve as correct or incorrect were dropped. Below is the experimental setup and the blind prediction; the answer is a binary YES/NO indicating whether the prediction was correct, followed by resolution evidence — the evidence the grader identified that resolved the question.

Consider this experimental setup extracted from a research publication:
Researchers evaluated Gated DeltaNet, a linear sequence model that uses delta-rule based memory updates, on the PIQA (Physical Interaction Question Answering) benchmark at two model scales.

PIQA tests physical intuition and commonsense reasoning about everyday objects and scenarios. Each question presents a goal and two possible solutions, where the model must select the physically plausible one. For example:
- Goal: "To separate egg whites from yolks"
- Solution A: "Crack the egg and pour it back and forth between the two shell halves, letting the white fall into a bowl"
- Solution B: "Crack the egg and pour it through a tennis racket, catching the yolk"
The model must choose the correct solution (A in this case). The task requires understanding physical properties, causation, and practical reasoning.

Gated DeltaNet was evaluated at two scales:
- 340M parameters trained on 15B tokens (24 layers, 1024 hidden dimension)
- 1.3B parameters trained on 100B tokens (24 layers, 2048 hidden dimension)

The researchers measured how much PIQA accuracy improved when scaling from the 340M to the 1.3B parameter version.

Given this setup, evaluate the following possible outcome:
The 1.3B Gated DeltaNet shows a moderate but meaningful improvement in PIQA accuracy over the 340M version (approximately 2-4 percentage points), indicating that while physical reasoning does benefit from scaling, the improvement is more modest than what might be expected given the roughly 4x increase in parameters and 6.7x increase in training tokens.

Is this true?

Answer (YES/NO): NO